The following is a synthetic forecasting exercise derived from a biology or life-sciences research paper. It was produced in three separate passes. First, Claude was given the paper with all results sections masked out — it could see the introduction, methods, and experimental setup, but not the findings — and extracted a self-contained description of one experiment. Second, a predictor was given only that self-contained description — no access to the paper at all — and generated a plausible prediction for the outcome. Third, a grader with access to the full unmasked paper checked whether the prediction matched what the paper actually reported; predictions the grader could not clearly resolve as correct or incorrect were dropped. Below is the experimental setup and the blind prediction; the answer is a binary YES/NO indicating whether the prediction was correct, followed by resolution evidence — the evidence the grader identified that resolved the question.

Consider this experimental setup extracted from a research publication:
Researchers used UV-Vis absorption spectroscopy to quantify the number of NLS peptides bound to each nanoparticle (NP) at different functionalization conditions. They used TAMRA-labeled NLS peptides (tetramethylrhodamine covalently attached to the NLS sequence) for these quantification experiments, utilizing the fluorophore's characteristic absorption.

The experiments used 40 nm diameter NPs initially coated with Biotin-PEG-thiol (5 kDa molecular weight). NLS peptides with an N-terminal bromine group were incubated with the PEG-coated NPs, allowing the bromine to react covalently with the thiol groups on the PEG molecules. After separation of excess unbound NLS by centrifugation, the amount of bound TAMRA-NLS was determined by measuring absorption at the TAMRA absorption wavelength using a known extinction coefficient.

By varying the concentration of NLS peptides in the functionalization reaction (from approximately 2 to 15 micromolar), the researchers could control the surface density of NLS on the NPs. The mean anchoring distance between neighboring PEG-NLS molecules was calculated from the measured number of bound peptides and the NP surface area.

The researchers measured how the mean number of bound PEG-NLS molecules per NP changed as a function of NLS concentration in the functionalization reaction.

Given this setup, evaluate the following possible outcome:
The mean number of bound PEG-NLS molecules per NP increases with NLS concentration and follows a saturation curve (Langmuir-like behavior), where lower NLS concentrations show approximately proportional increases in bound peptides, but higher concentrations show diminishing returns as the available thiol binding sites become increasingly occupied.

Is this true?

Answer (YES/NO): YES